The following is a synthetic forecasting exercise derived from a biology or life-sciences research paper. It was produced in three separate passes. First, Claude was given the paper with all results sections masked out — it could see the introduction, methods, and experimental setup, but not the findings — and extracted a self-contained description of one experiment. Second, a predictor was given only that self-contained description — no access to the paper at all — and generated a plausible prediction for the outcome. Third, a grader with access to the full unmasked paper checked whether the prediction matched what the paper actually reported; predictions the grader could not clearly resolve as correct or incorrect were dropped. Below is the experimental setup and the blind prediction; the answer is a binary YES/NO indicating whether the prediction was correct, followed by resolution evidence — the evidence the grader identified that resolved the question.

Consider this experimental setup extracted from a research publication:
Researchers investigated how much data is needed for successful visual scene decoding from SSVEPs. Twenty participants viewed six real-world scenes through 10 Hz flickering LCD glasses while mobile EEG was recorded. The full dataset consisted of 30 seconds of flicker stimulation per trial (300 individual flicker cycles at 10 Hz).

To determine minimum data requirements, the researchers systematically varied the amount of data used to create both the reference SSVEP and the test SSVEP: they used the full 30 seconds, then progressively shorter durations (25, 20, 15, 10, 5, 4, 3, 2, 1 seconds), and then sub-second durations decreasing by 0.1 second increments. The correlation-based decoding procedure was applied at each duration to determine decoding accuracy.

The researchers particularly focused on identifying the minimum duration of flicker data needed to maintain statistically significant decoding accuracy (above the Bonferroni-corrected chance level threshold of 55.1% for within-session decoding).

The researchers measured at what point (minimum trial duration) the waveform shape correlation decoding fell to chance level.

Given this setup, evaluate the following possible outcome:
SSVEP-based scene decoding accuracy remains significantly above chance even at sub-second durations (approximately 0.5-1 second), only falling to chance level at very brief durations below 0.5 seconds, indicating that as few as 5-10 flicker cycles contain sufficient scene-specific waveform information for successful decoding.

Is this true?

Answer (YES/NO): NO